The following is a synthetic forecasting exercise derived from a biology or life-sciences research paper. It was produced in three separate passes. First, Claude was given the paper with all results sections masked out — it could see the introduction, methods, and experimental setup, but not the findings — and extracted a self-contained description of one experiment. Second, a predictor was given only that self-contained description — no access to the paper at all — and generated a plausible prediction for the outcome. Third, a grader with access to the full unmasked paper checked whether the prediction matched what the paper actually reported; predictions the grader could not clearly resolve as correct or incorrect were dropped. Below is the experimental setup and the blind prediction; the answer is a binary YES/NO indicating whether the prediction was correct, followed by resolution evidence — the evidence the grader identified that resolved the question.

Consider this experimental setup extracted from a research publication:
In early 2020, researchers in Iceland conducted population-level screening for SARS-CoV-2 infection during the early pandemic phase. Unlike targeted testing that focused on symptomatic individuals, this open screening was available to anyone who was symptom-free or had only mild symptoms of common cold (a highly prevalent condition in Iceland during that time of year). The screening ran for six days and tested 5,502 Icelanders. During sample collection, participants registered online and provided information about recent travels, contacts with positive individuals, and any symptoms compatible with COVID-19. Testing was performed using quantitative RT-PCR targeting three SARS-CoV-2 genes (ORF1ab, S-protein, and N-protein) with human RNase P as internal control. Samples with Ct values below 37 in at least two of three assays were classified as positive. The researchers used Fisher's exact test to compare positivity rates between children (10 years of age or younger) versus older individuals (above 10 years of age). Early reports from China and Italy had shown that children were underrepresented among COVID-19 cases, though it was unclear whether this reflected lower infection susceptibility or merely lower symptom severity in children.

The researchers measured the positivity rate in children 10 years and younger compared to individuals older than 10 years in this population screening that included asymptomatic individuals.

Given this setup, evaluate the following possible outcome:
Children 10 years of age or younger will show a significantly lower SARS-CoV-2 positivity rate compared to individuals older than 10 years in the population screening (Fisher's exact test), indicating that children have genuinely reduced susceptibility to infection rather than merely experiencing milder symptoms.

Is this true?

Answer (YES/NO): YES